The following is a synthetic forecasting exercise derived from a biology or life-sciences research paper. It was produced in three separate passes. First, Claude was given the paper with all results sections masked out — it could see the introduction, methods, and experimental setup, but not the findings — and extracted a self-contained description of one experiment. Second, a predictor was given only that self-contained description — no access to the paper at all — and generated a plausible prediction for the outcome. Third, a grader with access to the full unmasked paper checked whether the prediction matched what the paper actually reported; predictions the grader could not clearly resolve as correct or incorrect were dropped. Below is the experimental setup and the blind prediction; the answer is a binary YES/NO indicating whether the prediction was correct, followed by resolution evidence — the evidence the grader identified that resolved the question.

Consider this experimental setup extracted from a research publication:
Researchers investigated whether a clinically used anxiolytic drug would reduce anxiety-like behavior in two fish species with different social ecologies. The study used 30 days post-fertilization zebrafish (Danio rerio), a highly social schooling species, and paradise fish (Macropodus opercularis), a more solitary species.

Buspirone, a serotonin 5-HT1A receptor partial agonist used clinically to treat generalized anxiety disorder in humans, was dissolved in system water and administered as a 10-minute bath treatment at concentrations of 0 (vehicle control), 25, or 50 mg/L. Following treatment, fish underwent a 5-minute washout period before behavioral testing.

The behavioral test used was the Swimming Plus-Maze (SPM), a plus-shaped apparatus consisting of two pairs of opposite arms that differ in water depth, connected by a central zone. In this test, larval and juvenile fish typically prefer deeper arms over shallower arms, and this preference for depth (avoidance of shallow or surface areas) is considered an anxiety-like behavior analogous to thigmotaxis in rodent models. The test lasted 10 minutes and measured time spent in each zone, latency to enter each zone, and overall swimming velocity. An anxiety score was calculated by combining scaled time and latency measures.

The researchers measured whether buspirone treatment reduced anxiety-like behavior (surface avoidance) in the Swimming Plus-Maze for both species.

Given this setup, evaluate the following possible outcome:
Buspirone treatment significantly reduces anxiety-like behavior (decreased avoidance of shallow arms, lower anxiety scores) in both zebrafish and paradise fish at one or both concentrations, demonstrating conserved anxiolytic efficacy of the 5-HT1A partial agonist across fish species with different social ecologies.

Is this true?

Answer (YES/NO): YES